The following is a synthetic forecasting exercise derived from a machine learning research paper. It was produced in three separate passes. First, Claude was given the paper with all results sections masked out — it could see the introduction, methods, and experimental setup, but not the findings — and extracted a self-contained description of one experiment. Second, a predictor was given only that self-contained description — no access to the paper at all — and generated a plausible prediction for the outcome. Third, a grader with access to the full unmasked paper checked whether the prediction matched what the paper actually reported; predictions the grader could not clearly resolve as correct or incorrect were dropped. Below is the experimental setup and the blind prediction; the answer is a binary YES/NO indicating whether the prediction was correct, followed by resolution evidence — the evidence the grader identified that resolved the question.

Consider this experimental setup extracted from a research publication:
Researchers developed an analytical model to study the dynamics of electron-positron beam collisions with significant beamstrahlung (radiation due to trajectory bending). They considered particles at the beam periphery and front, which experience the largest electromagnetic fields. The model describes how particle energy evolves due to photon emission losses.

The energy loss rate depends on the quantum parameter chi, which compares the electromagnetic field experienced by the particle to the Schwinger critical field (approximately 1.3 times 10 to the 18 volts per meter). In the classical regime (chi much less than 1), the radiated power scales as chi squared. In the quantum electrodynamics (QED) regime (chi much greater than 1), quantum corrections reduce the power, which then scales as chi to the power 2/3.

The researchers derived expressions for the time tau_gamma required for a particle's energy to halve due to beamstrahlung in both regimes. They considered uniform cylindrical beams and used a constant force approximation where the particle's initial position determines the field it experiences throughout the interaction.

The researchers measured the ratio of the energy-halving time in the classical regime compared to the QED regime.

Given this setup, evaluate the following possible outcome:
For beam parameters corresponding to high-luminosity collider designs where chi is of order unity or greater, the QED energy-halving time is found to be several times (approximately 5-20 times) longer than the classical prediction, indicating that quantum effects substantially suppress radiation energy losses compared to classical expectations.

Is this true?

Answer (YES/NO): NO